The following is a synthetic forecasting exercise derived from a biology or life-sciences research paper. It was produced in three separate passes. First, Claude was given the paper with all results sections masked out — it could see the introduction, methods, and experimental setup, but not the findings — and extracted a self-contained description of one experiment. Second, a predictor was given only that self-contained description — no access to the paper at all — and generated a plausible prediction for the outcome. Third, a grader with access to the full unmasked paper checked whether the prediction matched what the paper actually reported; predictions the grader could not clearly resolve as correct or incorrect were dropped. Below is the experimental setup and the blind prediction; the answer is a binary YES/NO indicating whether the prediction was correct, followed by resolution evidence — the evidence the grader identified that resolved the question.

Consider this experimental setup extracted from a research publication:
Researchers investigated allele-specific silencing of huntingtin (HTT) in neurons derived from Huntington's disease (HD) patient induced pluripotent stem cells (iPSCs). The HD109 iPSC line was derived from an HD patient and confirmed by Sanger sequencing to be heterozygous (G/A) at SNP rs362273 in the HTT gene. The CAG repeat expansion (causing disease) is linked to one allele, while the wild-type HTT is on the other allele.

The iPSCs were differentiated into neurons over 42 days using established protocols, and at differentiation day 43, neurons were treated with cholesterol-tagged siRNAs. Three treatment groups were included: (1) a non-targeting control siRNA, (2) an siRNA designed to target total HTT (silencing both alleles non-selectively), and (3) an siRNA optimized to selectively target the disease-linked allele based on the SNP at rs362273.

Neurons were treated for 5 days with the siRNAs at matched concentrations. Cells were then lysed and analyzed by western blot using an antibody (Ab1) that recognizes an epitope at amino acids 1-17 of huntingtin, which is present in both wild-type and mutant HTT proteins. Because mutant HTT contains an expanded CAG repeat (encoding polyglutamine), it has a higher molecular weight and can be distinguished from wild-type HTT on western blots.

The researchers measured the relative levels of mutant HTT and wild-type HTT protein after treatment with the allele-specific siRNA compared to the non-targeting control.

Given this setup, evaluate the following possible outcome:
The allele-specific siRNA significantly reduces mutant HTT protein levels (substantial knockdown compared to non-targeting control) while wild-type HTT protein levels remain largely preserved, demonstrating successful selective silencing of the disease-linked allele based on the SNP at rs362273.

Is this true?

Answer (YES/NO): YES